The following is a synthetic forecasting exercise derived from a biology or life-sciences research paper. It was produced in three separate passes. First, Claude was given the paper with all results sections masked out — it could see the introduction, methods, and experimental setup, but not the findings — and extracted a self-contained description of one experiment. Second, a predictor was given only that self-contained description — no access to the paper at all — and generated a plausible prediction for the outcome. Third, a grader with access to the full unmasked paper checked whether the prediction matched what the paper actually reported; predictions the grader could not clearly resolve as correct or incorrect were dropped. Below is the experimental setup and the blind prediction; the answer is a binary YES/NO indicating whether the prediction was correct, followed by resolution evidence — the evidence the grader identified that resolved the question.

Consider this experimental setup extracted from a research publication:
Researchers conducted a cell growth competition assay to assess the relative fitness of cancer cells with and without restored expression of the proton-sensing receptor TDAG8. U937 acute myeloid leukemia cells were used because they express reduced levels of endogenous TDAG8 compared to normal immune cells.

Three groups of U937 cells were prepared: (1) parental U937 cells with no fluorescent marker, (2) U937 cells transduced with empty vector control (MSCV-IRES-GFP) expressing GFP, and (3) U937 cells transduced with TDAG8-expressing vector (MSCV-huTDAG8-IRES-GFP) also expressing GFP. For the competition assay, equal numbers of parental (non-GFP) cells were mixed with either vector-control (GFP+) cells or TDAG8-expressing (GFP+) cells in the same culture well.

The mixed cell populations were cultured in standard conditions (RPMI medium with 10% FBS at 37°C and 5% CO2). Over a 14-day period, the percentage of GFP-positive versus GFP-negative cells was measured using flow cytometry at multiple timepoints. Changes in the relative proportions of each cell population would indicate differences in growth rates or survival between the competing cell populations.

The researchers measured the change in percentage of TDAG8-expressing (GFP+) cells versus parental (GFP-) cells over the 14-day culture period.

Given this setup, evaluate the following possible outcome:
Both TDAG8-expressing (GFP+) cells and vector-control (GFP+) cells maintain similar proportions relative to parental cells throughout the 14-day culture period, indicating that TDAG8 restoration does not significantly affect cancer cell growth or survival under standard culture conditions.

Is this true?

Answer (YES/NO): NO